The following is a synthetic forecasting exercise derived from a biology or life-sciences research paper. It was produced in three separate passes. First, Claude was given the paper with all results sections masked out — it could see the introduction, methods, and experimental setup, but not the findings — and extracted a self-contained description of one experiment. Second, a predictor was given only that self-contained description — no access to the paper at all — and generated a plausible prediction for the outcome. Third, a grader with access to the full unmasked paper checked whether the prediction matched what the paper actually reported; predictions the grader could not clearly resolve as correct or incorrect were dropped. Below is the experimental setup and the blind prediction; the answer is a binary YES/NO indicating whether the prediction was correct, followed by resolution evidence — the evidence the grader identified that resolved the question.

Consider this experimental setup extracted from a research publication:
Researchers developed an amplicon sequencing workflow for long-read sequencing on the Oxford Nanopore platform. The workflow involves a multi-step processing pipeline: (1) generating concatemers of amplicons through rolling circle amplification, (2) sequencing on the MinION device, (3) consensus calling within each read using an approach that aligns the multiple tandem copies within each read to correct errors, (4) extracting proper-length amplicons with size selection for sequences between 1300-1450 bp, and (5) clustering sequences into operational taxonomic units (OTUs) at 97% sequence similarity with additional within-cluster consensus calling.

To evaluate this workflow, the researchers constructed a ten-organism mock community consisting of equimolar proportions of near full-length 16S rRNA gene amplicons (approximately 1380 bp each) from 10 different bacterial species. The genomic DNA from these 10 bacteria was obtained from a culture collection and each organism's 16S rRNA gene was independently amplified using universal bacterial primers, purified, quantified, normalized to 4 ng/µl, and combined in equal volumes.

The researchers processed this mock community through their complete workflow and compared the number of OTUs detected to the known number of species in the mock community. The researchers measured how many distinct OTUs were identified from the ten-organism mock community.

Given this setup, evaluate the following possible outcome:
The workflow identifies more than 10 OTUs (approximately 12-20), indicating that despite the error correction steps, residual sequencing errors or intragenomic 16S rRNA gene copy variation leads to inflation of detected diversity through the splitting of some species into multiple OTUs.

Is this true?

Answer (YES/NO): NO